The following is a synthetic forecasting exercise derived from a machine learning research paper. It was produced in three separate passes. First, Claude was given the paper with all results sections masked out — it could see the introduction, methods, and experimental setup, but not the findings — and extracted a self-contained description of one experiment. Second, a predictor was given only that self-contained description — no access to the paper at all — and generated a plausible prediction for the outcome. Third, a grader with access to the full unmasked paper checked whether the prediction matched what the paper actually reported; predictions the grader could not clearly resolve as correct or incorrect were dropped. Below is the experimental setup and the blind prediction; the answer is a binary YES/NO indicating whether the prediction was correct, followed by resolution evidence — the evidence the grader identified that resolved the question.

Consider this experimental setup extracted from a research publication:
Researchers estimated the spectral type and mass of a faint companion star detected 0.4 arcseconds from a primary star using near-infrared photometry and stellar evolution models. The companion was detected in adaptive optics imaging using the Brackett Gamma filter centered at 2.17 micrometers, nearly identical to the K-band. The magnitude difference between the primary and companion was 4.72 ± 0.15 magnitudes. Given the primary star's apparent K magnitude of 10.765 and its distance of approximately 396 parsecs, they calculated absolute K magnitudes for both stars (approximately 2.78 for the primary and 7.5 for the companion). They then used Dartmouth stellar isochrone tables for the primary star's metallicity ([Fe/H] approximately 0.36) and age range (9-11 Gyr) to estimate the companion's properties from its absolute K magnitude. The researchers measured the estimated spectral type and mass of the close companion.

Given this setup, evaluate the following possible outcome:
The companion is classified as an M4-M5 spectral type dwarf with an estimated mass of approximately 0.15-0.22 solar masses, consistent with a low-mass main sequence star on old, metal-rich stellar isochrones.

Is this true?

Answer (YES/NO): NO